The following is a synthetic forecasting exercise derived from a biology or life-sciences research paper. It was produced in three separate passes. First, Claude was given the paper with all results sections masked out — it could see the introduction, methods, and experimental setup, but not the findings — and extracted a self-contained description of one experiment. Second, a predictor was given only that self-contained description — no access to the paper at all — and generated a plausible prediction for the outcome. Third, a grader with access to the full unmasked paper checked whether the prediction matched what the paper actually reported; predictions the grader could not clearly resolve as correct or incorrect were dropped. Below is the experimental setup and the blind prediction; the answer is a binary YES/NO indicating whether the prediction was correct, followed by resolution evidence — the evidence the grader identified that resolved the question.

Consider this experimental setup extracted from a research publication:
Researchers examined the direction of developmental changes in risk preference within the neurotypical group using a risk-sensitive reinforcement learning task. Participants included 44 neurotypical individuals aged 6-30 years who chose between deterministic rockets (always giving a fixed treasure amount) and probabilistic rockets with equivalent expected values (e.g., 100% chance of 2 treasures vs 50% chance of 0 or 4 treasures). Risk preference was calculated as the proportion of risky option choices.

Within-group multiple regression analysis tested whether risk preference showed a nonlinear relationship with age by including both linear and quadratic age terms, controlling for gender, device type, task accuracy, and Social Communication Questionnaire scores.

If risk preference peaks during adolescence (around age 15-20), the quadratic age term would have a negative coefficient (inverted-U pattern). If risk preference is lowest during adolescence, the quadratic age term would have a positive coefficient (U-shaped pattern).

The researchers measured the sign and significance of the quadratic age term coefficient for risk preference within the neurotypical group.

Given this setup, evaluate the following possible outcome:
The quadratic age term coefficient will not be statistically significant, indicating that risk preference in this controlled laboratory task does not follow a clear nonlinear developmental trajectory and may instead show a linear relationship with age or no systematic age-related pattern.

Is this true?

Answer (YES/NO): NO